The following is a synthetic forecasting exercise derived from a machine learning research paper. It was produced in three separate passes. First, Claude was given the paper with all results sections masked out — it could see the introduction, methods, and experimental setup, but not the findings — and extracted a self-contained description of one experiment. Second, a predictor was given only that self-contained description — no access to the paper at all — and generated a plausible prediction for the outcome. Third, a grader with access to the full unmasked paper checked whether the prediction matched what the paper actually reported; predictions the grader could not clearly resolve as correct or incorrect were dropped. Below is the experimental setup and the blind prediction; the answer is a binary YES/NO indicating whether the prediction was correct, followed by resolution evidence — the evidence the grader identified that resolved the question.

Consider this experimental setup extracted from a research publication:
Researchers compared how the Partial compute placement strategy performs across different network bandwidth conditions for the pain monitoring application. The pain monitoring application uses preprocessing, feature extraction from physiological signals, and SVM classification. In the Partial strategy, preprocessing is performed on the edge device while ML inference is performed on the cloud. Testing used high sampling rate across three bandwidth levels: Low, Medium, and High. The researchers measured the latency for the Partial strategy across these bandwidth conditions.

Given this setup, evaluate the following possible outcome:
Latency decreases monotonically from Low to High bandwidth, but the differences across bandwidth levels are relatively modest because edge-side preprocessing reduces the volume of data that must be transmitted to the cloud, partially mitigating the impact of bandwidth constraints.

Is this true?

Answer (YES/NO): YES